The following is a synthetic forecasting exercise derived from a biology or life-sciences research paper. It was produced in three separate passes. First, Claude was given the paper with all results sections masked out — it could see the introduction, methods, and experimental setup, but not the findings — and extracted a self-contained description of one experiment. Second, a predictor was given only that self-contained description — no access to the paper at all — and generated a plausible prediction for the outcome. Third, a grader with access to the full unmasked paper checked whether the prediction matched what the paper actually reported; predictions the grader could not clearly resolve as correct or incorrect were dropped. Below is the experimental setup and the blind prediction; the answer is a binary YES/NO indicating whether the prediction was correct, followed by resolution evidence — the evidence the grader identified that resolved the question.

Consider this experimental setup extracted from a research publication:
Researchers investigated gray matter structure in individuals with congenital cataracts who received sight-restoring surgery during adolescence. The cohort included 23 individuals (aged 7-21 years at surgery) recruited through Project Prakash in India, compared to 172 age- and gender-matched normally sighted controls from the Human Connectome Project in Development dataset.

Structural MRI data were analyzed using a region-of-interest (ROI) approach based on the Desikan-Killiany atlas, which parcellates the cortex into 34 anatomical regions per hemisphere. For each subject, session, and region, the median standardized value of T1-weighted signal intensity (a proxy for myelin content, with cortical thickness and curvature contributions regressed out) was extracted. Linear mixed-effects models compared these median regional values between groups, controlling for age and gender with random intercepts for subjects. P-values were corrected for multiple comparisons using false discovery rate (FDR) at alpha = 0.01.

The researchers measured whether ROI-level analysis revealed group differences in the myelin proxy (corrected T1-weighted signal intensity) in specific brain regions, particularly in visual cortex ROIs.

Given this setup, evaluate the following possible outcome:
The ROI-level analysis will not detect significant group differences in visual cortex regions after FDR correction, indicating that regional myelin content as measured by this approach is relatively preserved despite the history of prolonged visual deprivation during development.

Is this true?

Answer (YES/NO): NO